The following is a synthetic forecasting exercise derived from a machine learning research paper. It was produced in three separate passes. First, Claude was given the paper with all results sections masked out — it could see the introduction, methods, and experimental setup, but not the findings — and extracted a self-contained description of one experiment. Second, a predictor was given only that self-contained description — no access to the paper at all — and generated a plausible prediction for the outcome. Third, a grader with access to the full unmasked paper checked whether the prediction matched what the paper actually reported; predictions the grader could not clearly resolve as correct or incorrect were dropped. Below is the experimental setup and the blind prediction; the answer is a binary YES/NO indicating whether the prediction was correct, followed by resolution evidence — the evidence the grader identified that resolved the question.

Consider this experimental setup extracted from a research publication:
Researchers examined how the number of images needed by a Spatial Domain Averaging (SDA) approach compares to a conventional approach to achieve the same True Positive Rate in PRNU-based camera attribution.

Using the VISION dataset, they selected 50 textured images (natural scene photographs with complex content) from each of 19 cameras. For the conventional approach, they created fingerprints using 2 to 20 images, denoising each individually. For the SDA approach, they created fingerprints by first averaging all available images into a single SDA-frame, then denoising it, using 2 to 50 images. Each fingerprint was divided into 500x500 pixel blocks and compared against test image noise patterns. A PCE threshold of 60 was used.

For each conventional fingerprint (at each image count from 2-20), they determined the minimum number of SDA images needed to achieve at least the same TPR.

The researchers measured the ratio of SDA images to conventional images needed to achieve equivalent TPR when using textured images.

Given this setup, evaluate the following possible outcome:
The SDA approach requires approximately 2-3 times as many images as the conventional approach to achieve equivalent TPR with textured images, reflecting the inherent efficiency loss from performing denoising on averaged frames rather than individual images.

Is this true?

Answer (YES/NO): YES